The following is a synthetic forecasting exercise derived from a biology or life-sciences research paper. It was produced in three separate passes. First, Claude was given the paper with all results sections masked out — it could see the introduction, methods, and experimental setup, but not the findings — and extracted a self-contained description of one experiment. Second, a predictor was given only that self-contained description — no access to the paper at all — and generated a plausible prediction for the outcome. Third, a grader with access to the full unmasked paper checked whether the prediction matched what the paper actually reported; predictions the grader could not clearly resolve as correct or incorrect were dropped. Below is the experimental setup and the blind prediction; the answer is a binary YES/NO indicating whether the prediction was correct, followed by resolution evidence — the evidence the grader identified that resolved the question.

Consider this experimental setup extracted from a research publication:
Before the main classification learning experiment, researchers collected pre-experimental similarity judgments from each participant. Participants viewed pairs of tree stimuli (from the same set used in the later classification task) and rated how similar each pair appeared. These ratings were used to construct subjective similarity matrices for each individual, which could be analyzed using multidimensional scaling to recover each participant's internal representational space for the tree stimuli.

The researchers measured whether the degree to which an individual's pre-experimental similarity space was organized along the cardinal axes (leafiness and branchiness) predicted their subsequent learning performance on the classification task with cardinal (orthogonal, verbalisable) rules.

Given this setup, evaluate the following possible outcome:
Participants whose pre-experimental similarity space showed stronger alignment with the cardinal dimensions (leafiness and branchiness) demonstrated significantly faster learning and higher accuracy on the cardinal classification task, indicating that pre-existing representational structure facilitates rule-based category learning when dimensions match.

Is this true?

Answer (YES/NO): NO